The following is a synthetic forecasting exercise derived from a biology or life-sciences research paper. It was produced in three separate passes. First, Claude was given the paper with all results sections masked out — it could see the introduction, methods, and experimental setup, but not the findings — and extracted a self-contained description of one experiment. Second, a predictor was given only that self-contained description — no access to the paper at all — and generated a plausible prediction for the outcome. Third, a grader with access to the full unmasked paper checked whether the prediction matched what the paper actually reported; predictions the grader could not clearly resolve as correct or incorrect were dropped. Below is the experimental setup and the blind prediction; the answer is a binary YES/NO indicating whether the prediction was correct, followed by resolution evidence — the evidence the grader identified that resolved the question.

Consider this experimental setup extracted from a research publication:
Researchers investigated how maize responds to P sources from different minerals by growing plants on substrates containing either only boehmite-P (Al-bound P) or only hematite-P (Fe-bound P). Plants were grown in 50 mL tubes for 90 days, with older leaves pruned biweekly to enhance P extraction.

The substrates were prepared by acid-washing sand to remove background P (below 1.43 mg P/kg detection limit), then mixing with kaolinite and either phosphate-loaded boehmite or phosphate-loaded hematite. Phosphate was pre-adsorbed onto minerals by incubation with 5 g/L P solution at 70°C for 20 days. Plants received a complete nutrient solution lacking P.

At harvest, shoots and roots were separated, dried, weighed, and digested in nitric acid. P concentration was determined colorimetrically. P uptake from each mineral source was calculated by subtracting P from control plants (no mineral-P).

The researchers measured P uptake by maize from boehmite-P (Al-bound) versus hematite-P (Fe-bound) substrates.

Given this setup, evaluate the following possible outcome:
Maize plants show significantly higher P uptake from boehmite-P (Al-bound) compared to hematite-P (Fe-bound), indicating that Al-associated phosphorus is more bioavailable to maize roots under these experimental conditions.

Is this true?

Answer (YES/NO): NO